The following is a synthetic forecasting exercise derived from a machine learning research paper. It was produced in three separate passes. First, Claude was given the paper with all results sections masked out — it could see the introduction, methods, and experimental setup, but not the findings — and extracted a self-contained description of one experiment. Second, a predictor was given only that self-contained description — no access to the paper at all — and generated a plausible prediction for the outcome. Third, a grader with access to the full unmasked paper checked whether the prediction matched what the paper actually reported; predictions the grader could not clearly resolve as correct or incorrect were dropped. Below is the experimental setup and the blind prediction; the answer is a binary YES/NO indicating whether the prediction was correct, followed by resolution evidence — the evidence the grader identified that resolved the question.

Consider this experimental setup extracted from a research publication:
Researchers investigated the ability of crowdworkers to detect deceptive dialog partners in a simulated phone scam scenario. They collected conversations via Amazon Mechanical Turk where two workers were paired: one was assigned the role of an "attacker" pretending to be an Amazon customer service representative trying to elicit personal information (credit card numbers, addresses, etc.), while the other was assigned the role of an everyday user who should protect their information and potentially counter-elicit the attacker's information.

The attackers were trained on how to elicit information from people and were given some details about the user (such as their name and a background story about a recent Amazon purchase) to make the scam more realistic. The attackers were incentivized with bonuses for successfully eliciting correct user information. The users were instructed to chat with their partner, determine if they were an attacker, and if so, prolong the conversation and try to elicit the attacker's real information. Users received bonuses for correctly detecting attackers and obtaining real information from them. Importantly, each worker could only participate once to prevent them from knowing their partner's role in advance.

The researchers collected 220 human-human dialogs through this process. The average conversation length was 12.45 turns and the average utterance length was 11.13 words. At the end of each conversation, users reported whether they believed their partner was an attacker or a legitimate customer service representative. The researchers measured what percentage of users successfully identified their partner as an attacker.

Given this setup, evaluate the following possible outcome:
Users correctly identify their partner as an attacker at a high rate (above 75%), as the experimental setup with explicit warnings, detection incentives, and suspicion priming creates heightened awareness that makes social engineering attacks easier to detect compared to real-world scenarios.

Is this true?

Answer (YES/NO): YES